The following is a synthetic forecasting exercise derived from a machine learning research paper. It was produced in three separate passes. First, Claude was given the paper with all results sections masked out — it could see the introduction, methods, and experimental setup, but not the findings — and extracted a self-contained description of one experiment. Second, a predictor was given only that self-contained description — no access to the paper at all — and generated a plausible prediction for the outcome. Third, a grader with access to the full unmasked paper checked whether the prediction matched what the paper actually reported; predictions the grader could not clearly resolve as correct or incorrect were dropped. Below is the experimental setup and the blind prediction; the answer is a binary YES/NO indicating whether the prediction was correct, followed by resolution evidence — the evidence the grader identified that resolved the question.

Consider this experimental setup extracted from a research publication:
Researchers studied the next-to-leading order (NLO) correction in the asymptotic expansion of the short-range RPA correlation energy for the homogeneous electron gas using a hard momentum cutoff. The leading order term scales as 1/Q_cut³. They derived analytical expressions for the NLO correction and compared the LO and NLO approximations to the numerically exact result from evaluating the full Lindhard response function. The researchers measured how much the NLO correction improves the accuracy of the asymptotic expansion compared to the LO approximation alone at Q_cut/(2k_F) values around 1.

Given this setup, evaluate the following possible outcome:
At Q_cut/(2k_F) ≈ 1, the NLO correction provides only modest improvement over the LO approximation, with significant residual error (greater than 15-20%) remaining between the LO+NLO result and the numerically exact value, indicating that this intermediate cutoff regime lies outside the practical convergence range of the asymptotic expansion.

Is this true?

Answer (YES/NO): NO